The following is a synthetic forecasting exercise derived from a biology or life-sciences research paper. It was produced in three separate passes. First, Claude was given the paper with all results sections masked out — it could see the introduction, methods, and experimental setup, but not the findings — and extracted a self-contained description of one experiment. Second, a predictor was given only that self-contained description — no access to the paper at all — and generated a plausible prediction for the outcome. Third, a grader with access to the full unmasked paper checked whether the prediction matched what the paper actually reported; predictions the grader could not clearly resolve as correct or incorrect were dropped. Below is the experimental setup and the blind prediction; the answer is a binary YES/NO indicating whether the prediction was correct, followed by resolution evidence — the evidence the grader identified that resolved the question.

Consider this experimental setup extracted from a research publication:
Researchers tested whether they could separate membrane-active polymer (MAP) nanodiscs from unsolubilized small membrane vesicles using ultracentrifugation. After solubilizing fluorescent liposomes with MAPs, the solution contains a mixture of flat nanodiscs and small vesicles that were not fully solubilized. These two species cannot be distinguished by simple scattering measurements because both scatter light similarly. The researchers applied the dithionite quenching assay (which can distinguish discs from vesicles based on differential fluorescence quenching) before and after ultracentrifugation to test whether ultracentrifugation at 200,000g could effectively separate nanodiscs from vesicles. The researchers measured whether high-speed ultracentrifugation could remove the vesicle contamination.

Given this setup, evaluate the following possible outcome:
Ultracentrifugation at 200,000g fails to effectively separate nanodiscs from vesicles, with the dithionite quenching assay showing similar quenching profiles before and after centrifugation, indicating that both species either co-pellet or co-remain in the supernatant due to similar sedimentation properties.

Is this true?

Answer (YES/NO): NO